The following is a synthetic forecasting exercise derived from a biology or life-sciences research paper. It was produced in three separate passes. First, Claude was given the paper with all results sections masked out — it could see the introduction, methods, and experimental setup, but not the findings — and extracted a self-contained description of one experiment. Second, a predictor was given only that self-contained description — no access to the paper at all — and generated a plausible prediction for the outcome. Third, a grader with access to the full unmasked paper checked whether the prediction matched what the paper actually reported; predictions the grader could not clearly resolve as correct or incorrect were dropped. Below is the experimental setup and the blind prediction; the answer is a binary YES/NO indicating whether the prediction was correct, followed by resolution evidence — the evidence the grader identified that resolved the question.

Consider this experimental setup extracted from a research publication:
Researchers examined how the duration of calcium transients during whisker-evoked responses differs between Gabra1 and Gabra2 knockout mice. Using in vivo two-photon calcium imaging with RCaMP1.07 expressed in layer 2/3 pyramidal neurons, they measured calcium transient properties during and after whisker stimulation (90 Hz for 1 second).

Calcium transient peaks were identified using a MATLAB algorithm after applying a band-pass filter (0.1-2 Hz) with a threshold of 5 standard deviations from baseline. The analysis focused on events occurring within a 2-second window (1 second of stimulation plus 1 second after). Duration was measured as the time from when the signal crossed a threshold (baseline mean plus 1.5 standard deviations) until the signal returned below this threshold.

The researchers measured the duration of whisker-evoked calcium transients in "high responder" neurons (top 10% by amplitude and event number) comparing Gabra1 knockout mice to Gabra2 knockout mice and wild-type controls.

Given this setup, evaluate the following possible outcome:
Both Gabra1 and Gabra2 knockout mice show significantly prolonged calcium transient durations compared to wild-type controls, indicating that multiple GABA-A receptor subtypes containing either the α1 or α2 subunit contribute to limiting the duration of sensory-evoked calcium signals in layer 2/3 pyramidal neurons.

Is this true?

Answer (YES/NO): NO